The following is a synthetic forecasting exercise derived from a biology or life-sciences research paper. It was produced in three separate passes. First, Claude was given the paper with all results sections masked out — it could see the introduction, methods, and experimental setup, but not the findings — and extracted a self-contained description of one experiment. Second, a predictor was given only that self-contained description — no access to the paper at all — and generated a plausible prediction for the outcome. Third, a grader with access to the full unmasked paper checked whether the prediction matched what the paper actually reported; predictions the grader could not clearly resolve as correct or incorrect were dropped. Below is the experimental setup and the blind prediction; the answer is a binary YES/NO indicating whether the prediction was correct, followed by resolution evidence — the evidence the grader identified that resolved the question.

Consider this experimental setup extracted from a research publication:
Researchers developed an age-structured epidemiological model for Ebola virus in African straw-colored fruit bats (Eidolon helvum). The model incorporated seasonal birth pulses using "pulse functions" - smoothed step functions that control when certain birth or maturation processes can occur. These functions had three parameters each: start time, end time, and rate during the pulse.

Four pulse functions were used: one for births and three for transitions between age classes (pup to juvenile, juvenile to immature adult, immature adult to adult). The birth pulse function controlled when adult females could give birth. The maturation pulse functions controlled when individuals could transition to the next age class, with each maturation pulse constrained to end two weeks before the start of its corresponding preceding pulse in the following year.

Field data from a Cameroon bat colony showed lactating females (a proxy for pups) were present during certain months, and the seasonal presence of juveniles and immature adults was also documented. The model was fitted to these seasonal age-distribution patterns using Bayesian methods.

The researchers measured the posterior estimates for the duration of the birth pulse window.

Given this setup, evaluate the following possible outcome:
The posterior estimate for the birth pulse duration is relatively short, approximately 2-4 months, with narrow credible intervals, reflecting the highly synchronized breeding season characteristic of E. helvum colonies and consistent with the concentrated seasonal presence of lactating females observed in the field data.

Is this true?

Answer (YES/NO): YES